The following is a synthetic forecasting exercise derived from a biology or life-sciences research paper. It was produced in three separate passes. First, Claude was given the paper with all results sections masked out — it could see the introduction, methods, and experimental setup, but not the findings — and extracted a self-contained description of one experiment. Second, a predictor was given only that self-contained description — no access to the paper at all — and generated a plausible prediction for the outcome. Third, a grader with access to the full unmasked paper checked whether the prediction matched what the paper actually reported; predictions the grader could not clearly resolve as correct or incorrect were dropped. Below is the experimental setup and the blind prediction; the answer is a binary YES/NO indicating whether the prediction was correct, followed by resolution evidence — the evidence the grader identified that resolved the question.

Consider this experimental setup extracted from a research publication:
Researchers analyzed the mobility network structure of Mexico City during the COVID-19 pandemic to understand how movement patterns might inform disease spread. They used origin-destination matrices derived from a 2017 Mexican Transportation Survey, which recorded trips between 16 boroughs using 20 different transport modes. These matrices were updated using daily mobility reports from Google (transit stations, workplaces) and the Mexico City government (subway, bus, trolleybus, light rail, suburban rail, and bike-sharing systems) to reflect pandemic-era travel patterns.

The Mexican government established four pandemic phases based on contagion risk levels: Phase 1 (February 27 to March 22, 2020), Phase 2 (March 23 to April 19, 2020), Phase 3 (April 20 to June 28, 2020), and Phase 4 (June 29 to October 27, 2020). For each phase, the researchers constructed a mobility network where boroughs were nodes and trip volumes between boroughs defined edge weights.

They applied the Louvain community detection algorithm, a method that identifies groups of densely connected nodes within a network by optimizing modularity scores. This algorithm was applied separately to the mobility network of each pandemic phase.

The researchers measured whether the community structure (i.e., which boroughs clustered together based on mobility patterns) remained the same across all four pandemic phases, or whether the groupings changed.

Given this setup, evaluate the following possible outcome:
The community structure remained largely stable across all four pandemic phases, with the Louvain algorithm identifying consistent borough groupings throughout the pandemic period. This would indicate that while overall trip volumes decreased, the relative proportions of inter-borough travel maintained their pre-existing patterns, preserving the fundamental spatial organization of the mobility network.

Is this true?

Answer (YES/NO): NO